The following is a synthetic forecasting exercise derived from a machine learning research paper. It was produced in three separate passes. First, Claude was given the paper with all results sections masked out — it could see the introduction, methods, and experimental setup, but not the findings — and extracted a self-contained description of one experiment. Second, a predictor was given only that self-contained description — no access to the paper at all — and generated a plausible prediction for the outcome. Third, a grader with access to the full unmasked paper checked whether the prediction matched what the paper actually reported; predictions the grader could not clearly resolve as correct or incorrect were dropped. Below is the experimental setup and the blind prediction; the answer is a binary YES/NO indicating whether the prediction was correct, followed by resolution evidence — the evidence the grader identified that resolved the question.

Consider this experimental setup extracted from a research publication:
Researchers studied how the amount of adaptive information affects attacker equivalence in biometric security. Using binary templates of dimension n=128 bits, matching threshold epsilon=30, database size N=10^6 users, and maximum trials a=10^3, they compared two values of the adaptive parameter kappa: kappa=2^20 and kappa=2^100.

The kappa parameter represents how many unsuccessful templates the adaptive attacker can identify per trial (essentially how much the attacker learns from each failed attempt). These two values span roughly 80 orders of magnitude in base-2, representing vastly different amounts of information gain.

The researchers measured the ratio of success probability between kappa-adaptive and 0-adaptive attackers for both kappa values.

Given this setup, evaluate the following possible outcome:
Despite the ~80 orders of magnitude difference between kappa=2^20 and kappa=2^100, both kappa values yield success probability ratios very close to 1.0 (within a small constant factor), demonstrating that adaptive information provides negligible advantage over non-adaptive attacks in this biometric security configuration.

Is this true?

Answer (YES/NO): YES